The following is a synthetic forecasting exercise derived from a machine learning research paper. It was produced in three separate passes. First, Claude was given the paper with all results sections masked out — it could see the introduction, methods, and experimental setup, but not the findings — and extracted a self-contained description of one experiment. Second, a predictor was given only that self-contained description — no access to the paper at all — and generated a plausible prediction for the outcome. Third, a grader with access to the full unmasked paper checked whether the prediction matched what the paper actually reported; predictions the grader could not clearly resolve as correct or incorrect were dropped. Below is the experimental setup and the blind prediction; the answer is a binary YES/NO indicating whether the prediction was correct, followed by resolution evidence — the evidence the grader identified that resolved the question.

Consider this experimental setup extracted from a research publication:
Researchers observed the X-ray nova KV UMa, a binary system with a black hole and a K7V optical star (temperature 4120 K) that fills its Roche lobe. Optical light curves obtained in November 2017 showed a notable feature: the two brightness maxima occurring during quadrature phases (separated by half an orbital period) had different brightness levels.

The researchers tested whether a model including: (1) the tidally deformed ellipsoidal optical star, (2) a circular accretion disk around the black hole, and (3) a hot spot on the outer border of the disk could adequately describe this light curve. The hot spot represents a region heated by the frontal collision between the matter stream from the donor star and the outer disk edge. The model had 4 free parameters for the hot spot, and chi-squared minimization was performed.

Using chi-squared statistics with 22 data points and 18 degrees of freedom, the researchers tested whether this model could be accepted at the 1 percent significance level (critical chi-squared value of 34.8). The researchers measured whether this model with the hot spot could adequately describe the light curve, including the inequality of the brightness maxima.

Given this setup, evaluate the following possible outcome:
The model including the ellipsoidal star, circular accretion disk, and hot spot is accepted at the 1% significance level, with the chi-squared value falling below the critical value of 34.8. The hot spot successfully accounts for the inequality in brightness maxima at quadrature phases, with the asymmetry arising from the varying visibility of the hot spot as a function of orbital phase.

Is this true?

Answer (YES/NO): NO